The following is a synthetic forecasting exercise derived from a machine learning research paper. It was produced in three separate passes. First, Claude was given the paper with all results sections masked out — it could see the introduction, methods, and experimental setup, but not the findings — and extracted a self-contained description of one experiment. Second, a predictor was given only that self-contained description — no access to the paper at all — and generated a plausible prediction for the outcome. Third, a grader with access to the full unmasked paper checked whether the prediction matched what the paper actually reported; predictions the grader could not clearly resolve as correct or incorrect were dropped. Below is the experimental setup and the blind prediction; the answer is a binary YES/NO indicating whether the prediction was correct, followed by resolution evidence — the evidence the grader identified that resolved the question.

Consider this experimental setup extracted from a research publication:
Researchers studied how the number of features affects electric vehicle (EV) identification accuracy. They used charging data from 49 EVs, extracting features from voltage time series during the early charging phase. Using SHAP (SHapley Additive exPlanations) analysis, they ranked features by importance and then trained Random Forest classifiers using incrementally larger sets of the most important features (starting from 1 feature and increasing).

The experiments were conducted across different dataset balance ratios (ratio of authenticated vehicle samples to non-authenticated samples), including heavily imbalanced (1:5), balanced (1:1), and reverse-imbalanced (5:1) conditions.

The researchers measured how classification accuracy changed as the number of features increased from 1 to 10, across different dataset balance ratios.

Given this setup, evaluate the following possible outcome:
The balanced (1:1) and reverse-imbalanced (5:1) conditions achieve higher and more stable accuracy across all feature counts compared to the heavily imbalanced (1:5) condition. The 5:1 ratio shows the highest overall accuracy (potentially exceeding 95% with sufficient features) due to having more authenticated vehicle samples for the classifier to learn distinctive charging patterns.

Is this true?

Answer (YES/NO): NO